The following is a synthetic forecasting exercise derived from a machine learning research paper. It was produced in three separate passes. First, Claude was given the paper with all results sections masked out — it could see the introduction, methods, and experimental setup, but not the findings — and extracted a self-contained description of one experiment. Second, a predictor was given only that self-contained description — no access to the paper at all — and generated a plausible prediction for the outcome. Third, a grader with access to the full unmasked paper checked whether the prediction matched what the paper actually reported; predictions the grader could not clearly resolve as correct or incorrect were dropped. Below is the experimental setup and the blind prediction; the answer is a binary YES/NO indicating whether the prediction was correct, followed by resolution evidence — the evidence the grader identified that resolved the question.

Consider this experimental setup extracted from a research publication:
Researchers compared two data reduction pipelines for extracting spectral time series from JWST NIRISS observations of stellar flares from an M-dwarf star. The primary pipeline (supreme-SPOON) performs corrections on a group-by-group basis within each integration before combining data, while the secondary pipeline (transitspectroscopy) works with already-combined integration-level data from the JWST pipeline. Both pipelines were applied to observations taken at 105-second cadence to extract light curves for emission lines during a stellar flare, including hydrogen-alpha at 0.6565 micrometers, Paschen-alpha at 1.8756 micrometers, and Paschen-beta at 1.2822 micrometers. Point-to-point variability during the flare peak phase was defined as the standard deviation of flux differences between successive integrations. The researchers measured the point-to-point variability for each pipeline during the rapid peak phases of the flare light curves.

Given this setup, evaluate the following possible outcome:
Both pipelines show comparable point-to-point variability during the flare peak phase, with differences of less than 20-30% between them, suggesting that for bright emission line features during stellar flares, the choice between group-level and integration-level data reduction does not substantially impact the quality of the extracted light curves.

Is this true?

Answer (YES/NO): NO